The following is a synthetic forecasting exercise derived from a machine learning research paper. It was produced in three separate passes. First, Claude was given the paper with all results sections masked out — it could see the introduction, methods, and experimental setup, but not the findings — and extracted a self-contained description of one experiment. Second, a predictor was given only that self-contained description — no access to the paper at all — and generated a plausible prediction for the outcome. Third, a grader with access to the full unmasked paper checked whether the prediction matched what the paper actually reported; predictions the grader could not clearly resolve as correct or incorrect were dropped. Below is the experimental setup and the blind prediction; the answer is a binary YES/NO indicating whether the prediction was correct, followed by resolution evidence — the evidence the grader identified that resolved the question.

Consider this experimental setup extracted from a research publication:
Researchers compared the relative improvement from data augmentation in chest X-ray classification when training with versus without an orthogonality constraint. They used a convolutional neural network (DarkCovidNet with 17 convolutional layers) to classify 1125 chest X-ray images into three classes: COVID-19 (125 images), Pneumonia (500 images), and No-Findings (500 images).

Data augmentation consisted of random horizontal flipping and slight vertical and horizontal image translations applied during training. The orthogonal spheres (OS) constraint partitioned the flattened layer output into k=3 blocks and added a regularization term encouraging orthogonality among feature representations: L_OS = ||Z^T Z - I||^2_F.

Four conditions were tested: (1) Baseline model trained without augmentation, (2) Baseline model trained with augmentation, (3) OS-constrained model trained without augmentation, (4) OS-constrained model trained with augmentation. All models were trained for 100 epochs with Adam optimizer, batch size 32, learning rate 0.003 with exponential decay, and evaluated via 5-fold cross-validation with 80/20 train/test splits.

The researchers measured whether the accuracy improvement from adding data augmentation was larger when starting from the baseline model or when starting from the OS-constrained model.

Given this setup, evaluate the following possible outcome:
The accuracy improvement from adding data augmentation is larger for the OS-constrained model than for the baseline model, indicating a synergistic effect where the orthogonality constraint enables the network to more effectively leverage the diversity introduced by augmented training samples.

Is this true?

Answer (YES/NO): NO